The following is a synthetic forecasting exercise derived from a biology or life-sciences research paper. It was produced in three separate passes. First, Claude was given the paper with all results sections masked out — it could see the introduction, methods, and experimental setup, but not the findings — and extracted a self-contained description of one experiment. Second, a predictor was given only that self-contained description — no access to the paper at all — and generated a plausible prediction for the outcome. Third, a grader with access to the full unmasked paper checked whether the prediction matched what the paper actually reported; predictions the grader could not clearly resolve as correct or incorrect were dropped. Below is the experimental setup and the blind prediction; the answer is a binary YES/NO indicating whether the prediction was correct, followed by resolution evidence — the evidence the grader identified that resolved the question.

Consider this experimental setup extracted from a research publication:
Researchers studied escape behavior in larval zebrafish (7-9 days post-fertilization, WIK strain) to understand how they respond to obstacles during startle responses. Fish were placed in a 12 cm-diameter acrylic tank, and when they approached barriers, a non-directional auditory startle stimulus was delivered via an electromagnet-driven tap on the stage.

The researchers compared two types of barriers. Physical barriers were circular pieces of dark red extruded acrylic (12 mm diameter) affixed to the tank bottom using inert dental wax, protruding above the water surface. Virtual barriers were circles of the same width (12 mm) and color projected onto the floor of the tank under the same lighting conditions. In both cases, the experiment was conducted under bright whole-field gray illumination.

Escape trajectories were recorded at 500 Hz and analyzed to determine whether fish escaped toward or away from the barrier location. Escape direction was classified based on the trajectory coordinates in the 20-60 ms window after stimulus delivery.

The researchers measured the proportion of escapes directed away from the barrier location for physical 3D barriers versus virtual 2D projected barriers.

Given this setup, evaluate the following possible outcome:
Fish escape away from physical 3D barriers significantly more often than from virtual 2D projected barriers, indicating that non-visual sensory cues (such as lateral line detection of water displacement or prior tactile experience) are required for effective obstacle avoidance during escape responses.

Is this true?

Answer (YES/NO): NO